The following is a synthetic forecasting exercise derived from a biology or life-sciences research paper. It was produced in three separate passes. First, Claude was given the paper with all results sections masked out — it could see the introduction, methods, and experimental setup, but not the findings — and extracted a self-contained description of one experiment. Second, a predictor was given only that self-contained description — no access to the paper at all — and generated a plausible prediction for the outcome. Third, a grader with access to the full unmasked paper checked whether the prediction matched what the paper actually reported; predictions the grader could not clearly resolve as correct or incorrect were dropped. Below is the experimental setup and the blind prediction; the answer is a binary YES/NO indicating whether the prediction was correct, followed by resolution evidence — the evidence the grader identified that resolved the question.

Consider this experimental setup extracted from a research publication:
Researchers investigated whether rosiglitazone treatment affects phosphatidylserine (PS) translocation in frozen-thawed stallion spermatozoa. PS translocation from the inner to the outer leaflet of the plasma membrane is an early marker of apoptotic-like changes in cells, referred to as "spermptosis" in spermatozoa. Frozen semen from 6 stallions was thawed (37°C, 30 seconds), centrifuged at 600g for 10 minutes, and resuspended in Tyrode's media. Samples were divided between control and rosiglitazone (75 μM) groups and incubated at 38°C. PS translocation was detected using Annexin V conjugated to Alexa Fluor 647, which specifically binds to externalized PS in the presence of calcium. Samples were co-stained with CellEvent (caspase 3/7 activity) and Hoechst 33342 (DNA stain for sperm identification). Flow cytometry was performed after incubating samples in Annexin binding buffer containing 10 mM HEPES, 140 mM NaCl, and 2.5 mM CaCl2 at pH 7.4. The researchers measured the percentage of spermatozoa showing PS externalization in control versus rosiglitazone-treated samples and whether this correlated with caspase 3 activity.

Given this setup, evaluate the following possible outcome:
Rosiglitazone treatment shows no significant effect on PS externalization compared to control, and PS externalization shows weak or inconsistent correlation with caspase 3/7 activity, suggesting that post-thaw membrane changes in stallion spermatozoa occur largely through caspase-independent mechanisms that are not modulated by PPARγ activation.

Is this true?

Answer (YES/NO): YES